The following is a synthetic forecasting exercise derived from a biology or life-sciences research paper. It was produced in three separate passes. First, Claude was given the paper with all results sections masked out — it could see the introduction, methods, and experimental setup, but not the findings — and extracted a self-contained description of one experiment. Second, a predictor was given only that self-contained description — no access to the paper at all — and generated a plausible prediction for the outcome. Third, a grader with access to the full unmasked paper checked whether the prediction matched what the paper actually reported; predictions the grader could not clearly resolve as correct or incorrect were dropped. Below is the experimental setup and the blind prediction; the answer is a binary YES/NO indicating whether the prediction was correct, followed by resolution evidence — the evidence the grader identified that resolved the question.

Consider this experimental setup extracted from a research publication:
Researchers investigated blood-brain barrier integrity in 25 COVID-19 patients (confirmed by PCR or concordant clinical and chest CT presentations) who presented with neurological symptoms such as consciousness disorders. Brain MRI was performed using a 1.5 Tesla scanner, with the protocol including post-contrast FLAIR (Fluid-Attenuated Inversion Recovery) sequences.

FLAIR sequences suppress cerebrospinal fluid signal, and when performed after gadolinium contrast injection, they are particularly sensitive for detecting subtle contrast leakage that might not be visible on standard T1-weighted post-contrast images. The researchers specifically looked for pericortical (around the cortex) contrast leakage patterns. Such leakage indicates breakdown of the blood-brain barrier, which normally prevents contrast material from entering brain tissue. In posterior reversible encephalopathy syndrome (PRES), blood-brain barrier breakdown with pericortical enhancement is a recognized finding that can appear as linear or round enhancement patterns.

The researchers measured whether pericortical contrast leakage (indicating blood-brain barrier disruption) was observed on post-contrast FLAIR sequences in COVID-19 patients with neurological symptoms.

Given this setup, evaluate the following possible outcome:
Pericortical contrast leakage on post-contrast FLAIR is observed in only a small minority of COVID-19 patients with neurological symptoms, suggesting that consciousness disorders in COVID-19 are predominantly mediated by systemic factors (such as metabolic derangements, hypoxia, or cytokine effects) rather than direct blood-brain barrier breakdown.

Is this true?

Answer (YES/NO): NO